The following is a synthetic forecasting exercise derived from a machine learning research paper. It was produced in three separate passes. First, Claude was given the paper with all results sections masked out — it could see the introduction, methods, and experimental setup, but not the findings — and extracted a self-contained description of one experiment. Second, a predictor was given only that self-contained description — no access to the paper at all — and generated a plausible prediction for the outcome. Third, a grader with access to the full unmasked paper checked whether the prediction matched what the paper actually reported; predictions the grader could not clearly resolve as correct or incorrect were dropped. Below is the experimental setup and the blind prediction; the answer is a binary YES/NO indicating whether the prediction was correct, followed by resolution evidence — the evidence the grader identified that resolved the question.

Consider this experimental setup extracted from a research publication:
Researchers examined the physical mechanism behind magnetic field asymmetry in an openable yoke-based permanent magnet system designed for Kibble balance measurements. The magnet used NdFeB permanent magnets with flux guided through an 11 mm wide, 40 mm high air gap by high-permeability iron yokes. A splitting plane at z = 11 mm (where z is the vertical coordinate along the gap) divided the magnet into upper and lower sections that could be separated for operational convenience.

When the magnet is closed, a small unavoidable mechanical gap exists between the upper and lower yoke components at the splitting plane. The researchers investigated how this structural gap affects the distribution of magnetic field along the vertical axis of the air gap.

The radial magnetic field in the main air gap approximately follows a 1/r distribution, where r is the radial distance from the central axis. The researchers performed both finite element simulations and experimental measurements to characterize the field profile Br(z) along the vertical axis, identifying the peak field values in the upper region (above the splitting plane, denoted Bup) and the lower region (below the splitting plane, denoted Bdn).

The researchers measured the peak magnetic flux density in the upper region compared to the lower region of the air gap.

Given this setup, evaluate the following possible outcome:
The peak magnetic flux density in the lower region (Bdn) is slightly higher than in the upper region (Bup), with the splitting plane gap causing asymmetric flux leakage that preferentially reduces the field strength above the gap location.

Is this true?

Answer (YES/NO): NO